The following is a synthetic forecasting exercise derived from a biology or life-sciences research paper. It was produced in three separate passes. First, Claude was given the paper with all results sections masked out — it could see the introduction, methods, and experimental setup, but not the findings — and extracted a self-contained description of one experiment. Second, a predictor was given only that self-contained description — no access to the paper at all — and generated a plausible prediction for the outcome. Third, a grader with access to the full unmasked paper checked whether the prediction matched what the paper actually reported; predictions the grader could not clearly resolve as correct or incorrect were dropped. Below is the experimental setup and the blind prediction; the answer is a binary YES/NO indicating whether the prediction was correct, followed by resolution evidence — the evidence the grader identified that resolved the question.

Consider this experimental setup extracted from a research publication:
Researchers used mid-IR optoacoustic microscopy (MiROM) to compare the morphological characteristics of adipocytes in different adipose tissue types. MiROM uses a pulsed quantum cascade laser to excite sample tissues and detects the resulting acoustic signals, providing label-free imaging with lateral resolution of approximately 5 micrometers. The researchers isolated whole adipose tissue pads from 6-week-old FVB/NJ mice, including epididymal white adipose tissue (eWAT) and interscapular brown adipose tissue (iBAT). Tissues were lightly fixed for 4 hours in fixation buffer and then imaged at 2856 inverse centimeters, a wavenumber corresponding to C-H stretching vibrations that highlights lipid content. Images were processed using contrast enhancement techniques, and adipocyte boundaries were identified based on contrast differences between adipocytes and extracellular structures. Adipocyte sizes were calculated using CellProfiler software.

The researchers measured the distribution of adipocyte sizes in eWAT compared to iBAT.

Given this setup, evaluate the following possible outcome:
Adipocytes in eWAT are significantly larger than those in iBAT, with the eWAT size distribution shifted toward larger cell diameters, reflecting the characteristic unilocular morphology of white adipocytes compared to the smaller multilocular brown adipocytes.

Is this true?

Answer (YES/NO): YES